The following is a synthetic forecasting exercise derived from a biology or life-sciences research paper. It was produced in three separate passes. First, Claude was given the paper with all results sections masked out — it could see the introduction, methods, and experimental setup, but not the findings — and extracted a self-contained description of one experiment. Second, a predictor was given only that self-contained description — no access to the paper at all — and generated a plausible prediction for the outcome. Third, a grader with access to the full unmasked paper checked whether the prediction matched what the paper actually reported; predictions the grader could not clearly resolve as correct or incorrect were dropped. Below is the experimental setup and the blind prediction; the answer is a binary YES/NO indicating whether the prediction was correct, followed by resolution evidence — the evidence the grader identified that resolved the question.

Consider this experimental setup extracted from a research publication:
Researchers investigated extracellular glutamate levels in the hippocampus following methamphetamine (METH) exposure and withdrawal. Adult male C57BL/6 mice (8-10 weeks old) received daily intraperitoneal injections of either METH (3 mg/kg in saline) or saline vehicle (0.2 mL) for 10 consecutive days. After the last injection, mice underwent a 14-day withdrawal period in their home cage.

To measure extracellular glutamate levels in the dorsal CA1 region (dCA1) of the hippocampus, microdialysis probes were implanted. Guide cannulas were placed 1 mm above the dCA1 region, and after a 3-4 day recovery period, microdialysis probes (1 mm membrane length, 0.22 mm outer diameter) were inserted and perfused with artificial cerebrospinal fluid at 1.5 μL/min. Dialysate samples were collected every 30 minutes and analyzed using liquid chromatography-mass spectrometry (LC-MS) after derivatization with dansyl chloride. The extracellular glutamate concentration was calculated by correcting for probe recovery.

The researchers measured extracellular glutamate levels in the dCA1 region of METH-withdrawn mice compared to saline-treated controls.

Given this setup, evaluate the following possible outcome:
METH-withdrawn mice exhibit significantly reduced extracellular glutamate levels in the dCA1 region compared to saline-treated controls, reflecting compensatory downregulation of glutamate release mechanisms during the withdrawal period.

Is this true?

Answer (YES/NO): NO